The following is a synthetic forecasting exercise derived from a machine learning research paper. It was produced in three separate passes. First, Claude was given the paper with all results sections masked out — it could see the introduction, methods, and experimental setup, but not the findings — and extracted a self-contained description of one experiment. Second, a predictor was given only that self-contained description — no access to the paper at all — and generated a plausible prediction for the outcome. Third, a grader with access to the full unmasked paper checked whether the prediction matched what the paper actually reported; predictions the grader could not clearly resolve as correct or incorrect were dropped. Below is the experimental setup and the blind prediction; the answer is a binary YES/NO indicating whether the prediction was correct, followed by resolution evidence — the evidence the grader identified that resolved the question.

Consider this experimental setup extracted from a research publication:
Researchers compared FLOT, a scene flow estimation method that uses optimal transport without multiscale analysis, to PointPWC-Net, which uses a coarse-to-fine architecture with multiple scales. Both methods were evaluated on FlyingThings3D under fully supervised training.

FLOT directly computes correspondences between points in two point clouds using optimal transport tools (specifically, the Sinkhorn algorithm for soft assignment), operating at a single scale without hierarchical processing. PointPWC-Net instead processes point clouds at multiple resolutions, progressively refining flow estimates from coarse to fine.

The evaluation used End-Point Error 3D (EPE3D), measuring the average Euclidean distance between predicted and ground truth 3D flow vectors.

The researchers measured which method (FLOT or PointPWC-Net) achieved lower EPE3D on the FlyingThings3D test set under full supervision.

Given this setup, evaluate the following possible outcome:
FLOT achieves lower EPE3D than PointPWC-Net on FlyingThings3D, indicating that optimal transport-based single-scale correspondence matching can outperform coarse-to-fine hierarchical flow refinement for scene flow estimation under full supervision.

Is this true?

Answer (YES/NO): YES